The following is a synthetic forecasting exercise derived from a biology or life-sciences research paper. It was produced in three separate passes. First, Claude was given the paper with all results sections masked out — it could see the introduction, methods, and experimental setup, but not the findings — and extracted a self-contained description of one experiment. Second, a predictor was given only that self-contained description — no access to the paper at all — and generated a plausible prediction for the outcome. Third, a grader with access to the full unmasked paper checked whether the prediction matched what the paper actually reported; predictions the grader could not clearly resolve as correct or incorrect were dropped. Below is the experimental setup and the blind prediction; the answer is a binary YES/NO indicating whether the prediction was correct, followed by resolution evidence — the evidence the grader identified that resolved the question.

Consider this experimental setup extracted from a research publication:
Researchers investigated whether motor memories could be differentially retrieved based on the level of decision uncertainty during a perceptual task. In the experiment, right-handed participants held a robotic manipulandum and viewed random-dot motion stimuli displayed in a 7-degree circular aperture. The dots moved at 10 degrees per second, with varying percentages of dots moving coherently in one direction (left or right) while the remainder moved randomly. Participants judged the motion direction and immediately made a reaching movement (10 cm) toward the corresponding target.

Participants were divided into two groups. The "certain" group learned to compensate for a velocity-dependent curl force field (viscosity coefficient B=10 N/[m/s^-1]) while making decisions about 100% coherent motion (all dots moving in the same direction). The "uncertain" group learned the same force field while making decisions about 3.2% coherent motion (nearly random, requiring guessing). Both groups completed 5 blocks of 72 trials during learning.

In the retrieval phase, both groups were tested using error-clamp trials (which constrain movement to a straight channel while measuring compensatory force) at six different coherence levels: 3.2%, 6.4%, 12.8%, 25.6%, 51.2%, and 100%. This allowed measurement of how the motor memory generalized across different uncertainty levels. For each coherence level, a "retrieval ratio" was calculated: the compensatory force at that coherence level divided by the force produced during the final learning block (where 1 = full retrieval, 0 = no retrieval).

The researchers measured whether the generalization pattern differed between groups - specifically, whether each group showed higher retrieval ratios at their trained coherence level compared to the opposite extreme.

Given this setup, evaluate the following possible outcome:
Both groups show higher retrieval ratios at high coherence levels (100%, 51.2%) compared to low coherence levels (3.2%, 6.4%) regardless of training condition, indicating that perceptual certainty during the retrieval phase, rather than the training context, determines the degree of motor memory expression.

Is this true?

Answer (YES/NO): NO